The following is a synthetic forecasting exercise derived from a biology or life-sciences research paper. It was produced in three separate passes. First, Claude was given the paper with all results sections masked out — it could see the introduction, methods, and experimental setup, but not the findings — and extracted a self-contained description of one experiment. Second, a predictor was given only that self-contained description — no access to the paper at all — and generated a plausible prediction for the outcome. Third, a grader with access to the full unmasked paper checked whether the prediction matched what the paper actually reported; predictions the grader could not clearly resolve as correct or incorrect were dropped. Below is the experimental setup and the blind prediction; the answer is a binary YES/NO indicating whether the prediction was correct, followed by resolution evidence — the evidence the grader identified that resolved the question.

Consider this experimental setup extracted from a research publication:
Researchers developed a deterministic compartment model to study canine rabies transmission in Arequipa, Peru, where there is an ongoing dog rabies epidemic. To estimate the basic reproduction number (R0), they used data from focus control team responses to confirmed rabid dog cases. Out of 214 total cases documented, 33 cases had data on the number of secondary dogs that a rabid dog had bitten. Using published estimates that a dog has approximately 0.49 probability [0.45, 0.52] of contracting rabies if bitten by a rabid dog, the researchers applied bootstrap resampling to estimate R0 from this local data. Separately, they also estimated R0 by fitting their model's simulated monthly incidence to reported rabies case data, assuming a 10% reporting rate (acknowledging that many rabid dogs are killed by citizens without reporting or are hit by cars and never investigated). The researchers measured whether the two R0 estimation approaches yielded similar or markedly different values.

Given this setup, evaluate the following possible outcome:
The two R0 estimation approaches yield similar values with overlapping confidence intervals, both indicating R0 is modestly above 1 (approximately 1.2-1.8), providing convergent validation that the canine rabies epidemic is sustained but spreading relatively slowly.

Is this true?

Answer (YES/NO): YES